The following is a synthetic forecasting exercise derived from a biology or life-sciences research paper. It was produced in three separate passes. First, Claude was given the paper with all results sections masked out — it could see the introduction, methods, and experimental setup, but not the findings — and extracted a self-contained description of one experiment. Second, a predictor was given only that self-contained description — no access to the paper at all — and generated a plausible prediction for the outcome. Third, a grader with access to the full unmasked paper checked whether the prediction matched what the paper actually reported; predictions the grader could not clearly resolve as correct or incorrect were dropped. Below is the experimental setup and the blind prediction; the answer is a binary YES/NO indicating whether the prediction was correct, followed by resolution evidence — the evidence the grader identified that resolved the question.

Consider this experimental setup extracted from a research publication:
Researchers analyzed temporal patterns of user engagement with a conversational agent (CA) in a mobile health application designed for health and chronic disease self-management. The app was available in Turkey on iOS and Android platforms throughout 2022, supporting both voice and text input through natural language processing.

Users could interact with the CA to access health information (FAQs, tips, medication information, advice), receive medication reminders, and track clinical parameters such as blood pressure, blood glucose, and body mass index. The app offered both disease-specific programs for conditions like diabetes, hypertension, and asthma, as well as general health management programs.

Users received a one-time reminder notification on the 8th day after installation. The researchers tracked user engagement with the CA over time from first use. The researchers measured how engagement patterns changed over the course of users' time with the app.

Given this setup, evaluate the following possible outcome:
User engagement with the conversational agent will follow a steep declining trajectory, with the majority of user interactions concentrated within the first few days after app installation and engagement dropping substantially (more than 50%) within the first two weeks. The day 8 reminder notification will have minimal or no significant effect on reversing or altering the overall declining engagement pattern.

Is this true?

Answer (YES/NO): NO